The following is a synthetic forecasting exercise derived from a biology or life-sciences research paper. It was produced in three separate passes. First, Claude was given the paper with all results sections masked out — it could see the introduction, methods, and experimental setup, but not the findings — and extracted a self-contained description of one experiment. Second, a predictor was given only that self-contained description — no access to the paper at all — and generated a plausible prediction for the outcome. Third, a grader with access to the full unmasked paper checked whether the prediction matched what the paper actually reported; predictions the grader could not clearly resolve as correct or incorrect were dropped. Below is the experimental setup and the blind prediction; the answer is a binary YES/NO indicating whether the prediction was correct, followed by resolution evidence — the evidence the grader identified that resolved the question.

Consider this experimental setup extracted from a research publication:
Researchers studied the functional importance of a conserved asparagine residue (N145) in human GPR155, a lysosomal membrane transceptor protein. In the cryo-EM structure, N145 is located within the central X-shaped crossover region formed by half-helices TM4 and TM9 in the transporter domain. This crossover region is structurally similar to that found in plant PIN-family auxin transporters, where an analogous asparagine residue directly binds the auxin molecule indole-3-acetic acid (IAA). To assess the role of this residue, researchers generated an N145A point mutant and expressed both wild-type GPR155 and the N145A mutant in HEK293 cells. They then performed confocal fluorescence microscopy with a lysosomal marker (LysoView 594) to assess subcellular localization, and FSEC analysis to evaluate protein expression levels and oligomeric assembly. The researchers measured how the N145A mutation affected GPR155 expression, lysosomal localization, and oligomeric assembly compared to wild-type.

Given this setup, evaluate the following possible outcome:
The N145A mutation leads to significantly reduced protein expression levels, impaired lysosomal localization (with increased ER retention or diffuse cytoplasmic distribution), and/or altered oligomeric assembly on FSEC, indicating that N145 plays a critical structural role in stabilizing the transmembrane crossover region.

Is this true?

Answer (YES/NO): YES